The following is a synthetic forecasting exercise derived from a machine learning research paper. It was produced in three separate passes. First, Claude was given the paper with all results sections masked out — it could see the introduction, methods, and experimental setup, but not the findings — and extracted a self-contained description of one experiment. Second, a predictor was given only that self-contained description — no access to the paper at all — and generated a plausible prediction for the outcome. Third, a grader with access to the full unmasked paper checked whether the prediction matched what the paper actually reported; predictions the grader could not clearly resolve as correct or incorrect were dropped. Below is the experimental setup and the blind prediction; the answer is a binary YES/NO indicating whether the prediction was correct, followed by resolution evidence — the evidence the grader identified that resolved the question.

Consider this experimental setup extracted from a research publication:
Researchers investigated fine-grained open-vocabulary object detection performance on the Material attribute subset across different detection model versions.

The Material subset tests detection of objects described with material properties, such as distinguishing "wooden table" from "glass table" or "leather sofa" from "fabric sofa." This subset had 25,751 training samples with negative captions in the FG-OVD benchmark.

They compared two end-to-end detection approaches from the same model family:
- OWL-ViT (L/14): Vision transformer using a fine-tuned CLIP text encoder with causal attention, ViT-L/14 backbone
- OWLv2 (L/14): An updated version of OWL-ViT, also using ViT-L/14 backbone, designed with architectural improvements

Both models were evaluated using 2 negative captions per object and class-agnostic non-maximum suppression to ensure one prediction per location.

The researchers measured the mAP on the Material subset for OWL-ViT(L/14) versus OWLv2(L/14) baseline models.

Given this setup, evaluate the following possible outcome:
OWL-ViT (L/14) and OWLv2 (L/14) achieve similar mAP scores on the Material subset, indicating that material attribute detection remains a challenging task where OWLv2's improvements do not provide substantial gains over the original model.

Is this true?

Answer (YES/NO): NO